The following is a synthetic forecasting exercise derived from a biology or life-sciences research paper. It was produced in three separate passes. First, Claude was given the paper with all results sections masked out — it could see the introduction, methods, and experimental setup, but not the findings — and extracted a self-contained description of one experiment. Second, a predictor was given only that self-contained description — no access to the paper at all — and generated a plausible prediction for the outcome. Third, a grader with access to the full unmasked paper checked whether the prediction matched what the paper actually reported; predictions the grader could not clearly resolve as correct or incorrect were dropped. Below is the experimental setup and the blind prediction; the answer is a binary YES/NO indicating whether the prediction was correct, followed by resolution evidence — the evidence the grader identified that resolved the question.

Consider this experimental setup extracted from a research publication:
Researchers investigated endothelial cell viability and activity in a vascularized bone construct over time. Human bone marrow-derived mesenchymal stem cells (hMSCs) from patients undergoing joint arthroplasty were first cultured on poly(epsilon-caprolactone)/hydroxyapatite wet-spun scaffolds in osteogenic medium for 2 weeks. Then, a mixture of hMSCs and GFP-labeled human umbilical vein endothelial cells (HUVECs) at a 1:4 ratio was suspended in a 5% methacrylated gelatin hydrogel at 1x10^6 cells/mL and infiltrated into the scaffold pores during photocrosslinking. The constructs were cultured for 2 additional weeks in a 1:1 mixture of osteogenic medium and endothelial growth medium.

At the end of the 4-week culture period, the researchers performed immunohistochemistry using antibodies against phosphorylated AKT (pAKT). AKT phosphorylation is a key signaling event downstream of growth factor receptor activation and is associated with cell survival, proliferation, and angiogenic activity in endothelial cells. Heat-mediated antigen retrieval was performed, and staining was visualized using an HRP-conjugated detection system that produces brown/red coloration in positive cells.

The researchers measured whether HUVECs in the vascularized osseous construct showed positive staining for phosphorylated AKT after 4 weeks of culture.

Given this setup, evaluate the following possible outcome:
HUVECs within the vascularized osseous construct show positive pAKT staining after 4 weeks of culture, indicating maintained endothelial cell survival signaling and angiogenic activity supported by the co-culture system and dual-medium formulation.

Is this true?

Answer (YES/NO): NO